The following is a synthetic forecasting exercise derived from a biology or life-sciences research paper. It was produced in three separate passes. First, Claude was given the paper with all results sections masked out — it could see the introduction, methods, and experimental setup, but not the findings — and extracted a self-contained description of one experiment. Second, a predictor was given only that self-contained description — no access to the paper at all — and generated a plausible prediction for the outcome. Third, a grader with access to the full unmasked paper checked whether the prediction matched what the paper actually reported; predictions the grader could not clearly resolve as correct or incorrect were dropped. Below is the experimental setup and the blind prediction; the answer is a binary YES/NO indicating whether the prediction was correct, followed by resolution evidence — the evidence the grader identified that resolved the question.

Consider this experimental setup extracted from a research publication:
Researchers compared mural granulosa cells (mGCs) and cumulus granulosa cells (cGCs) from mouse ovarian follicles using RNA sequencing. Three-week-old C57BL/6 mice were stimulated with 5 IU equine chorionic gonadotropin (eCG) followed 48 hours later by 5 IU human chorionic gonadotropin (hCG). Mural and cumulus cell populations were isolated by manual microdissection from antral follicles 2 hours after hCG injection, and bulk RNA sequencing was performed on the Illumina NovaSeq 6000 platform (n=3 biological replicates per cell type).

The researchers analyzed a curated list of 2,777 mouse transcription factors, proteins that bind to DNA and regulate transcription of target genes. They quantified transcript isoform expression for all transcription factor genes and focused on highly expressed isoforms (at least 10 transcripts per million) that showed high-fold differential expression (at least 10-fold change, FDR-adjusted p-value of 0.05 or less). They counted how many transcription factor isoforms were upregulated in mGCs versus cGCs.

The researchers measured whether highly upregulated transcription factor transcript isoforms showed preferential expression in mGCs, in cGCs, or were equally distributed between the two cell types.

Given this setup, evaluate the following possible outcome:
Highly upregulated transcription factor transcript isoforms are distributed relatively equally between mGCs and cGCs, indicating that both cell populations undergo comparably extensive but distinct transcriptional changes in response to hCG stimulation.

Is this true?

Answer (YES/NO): NO